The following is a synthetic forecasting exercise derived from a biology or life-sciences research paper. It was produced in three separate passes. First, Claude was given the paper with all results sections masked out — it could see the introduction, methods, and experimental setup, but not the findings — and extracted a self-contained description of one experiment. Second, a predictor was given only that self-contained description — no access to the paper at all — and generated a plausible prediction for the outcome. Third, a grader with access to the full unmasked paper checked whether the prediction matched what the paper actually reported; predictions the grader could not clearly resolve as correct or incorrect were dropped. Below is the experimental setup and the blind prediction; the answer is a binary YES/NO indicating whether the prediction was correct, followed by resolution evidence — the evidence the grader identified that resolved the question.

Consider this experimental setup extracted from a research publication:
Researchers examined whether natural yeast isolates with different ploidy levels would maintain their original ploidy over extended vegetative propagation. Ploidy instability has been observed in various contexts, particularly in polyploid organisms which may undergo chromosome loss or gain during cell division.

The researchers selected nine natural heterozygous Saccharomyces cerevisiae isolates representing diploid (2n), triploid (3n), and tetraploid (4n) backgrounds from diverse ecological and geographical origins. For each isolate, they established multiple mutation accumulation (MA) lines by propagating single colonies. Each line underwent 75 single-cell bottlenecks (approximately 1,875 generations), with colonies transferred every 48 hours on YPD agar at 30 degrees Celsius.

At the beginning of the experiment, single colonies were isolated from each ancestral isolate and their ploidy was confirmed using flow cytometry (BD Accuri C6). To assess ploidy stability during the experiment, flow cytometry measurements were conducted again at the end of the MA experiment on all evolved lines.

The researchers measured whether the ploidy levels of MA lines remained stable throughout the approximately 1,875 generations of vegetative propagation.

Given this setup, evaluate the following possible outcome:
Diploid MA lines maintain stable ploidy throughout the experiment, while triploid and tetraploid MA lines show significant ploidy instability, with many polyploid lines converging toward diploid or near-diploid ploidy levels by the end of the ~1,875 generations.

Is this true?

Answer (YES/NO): NO